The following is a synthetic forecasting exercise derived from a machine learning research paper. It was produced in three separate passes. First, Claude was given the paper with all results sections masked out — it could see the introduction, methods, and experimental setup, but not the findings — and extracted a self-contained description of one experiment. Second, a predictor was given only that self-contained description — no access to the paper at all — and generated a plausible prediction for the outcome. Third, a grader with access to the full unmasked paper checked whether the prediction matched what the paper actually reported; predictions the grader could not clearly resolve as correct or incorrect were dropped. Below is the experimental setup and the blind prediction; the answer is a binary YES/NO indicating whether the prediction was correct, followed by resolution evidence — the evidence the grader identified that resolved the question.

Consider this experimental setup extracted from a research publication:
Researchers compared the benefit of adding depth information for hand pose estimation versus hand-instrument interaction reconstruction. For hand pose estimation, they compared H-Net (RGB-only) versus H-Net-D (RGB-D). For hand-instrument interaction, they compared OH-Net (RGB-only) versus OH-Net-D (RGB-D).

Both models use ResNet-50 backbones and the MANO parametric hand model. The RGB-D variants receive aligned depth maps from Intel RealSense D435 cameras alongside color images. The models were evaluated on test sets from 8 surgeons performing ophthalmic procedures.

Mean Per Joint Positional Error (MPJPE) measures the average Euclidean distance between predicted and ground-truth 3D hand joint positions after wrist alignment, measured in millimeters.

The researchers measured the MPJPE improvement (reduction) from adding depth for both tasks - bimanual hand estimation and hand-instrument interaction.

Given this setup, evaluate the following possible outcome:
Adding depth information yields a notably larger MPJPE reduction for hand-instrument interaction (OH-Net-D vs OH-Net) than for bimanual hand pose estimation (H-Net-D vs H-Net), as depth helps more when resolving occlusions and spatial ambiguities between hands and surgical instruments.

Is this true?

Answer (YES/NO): NO